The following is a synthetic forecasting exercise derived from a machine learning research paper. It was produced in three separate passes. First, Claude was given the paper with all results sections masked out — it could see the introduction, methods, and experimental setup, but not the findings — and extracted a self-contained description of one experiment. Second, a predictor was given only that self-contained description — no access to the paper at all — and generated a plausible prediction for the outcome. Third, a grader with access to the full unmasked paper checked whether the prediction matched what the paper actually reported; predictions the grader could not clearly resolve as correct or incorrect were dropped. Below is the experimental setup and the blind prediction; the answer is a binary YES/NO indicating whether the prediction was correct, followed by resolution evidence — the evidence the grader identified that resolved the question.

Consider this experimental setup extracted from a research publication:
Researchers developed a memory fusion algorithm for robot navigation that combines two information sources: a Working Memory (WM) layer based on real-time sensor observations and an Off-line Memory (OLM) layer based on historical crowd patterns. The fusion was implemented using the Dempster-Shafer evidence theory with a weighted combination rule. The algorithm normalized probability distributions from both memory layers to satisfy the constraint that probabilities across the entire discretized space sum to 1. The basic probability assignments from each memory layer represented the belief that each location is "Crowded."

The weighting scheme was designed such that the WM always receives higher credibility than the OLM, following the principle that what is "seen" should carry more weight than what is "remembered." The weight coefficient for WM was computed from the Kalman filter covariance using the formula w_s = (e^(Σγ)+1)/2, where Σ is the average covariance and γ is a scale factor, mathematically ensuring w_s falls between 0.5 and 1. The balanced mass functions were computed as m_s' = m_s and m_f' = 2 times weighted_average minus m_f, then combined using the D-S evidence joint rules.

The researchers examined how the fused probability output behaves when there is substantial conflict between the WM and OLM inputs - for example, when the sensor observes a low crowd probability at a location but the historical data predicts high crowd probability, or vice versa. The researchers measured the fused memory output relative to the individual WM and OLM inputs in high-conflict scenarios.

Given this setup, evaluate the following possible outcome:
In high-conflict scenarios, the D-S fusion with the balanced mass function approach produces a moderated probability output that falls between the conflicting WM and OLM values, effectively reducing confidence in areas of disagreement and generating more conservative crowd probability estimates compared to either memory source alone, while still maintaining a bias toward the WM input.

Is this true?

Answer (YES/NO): NO